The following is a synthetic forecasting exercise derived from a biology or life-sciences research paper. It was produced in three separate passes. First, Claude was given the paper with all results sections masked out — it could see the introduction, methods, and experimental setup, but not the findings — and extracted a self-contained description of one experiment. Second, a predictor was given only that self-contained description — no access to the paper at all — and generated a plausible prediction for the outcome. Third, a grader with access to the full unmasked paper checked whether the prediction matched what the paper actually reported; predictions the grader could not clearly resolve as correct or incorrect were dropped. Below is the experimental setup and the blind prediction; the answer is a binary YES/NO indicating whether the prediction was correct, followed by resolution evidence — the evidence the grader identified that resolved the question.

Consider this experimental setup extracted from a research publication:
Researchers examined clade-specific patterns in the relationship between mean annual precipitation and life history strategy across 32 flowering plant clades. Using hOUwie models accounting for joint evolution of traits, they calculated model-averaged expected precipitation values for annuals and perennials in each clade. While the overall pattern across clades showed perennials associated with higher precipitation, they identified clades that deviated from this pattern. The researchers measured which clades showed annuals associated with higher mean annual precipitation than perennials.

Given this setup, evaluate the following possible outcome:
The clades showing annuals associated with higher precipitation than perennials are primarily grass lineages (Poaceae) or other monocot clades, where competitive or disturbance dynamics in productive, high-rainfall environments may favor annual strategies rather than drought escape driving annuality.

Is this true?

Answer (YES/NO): NO